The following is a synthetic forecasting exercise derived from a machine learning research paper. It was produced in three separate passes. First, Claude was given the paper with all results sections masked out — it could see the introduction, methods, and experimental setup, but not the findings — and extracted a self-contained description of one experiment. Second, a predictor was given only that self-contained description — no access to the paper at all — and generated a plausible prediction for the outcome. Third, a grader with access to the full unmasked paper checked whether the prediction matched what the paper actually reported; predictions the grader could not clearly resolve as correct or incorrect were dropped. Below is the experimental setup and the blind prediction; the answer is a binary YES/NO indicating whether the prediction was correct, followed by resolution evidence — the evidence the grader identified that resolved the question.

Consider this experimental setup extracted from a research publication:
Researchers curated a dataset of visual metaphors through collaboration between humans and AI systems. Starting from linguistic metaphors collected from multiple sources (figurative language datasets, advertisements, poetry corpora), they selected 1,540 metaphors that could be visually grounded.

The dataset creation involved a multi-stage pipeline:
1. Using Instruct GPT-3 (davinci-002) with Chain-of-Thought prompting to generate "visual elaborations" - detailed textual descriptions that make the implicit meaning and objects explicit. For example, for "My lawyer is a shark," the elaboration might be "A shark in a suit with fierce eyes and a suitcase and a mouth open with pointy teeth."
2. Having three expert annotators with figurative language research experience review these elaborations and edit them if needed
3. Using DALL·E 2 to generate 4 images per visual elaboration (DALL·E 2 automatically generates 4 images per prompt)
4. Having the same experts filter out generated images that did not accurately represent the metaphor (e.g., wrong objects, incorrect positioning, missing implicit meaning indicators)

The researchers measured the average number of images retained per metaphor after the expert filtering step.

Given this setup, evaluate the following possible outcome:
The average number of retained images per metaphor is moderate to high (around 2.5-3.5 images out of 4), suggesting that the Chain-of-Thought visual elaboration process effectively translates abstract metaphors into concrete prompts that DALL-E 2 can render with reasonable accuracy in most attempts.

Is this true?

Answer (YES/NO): NO